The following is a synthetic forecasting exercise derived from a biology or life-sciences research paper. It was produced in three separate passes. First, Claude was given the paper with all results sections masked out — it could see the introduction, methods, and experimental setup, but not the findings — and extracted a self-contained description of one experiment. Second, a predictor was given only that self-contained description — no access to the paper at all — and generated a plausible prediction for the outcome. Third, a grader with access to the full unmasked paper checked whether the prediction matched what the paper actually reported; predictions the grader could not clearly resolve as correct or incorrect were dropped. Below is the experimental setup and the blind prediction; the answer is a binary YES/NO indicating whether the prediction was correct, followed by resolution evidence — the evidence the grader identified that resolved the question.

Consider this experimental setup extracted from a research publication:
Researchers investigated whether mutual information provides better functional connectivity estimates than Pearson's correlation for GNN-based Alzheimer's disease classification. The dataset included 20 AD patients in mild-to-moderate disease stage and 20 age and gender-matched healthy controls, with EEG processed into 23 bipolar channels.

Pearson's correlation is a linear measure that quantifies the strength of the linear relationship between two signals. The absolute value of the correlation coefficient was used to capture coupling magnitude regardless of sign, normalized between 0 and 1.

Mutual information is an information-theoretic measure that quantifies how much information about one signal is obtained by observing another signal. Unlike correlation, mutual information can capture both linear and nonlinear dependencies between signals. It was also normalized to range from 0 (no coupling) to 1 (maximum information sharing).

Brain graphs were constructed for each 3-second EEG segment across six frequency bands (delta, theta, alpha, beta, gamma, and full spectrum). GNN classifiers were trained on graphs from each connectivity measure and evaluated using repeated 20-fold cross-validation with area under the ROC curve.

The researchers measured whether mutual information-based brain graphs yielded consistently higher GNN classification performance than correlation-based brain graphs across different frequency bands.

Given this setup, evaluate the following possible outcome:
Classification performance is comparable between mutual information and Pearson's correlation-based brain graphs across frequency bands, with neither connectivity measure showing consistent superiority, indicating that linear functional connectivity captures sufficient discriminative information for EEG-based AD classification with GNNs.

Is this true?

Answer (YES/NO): YES